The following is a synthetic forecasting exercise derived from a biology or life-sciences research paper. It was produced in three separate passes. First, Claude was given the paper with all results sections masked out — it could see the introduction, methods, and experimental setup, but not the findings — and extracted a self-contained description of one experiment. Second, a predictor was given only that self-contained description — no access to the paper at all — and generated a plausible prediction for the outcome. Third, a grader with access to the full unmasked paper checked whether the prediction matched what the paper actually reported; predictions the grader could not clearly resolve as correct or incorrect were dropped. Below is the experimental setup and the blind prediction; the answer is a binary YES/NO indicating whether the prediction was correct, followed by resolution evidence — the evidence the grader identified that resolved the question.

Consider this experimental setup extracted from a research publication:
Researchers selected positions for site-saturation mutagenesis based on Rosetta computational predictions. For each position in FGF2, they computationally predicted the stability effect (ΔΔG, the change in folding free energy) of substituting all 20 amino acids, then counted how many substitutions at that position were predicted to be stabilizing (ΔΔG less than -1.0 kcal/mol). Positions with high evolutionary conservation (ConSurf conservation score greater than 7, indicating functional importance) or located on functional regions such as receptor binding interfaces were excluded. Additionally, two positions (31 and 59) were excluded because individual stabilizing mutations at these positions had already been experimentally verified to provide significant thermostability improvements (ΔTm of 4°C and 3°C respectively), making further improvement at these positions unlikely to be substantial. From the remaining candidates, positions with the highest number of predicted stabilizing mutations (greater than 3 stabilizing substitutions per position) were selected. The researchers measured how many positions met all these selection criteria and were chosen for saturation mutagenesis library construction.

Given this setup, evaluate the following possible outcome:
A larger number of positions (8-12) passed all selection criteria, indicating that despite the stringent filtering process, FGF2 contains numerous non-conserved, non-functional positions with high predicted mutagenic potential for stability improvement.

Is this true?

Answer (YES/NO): NO